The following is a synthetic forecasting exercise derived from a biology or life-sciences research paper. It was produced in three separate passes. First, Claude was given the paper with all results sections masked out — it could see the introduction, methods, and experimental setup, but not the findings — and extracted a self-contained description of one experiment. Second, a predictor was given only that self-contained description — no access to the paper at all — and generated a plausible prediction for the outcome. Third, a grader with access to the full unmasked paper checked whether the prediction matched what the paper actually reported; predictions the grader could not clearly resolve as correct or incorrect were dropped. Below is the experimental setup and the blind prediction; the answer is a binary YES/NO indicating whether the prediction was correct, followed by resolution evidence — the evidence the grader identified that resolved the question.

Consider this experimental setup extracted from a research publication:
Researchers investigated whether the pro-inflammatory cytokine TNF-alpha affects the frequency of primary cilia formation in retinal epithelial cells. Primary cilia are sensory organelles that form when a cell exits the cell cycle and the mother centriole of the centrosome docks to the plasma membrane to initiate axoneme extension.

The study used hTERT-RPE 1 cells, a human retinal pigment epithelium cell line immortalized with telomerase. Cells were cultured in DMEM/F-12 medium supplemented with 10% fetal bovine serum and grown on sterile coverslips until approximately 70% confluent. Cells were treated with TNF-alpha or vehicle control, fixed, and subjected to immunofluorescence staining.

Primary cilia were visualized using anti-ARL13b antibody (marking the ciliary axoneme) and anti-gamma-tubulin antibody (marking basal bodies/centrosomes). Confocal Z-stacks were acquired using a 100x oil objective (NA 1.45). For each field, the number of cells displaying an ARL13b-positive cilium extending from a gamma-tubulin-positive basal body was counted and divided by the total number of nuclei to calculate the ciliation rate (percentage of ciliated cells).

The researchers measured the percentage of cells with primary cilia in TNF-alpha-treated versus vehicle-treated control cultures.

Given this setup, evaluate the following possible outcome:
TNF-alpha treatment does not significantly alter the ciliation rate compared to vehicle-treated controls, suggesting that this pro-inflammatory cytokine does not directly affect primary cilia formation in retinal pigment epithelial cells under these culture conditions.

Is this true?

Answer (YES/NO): YES